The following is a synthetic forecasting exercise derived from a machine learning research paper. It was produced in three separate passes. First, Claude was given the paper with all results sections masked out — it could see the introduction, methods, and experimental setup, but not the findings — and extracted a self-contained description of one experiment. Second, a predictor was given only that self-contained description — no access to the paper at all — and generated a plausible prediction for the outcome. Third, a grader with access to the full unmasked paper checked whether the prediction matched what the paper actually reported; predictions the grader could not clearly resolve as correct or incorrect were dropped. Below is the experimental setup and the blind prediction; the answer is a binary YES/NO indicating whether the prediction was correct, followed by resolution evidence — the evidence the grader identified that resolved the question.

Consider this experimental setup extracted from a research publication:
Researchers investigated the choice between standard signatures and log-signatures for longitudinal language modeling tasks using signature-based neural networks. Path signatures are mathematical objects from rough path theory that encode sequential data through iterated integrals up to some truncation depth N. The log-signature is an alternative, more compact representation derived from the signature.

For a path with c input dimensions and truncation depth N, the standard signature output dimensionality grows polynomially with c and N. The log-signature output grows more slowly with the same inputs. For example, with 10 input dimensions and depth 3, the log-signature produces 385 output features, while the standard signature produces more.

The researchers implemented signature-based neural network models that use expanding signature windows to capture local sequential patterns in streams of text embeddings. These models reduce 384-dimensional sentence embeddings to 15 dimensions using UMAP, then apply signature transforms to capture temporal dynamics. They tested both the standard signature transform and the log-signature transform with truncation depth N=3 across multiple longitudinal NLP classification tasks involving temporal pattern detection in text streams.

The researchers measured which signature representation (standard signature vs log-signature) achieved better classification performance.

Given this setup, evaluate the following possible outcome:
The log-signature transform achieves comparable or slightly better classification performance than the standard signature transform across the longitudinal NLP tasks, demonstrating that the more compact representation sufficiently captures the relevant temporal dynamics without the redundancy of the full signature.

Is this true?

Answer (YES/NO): YES